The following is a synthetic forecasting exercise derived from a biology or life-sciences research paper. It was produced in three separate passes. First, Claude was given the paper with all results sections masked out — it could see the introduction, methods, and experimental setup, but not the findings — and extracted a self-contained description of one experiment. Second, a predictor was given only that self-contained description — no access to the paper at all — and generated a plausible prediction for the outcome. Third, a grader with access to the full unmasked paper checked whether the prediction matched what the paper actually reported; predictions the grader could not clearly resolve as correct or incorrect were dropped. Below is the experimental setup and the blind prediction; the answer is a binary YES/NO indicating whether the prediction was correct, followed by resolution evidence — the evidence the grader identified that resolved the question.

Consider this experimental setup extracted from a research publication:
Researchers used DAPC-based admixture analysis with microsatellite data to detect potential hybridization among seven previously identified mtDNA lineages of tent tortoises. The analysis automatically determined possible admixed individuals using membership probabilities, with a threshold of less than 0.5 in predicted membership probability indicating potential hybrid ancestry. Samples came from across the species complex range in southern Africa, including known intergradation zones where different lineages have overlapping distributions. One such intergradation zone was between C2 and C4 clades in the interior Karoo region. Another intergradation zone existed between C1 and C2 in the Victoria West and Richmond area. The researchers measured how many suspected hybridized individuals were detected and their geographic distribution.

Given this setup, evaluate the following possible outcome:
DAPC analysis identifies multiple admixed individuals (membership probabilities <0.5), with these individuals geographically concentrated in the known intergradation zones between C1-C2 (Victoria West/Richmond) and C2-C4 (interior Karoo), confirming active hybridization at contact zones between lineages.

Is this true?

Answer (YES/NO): NO